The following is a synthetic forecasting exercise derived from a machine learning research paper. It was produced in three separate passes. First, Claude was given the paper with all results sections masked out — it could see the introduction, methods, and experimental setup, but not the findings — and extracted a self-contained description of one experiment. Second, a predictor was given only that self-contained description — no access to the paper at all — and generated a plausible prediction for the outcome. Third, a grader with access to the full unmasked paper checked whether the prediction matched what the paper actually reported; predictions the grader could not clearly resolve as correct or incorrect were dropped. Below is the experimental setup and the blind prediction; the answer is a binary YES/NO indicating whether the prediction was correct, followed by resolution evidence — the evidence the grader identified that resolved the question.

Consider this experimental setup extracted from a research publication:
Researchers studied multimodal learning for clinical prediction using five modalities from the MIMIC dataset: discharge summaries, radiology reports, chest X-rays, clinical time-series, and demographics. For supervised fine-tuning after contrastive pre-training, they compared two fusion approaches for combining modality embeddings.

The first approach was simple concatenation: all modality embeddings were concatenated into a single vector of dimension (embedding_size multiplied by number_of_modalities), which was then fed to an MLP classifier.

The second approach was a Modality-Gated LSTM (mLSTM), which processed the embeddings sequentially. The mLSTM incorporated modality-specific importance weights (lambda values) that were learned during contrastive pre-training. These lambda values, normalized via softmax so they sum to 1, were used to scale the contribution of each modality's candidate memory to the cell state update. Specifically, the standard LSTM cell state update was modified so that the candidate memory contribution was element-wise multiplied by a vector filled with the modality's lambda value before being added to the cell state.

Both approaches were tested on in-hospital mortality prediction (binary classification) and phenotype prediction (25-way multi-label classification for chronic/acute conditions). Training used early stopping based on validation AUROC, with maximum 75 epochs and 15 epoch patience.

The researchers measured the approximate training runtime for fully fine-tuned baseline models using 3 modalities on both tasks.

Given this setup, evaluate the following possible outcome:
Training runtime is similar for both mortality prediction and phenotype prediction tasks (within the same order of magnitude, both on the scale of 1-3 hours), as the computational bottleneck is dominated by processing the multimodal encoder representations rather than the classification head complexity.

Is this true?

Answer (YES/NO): NO